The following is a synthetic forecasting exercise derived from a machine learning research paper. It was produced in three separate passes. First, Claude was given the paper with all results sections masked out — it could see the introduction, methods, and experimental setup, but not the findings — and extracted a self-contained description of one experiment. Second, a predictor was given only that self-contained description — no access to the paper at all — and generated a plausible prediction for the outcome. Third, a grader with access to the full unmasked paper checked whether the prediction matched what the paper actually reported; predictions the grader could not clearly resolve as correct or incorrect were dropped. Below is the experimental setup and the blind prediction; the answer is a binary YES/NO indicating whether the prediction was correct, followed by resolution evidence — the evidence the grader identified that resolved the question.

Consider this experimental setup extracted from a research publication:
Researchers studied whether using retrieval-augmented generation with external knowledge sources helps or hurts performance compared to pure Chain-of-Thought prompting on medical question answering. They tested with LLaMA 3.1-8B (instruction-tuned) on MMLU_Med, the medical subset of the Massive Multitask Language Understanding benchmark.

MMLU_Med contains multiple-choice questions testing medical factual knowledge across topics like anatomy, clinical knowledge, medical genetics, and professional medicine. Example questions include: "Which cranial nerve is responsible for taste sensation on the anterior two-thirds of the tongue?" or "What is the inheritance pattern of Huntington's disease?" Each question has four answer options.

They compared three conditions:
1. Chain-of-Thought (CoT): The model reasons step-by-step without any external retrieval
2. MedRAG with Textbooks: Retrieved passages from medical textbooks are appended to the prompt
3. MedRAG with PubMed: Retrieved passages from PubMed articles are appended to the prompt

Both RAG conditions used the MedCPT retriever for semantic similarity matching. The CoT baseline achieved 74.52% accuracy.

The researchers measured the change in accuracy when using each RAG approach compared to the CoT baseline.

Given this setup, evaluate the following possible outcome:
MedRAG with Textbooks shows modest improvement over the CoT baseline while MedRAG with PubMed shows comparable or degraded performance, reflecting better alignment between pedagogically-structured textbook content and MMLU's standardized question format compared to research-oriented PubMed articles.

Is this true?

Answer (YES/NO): YES